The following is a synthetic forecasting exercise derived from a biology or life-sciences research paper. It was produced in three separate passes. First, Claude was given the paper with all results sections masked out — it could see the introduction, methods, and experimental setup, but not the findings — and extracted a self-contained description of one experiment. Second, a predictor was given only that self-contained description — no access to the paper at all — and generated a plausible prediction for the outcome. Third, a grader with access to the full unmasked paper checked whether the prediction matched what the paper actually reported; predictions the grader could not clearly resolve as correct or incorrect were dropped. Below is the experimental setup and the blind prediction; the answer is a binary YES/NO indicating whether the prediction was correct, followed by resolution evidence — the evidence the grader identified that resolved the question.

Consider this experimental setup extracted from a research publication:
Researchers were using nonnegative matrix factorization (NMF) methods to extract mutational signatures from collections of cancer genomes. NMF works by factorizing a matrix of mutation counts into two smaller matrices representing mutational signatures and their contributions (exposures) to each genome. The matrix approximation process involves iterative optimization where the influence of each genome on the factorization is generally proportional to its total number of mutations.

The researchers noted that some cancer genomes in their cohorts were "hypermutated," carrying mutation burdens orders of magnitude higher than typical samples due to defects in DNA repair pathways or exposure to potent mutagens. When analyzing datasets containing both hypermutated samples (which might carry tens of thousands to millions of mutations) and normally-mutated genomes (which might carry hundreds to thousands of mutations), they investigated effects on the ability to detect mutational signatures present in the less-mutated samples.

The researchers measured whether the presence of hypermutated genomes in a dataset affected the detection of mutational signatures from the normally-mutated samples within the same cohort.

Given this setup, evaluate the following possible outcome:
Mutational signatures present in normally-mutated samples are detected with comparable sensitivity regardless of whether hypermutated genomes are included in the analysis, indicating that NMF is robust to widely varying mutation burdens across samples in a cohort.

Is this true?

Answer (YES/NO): NO